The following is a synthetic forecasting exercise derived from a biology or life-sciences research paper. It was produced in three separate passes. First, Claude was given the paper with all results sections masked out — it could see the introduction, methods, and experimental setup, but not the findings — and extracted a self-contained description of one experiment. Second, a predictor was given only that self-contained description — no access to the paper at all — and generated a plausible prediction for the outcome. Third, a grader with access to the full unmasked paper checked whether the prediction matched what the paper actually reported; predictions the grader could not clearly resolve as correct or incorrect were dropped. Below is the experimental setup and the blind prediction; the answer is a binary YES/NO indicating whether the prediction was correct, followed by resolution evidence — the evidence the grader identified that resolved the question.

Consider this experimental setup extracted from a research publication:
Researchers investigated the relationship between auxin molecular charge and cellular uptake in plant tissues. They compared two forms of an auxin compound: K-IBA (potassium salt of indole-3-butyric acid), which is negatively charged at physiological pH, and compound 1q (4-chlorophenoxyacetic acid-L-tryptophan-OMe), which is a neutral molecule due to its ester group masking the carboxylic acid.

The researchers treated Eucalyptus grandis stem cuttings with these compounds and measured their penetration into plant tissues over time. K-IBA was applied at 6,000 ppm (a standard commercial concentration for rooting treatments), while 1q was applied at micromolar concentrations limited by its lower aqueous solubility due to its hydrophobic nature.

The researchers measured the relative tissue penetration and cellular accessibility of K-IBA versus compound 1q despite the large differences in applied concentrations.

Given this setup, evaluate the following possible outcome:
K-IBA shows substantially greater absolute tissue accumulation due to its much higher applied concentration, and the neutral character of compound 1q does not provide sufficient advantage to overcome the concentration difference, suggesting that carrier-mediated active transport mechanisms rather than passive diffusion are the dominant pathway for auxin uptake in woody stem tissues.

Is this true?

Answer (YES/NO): NO